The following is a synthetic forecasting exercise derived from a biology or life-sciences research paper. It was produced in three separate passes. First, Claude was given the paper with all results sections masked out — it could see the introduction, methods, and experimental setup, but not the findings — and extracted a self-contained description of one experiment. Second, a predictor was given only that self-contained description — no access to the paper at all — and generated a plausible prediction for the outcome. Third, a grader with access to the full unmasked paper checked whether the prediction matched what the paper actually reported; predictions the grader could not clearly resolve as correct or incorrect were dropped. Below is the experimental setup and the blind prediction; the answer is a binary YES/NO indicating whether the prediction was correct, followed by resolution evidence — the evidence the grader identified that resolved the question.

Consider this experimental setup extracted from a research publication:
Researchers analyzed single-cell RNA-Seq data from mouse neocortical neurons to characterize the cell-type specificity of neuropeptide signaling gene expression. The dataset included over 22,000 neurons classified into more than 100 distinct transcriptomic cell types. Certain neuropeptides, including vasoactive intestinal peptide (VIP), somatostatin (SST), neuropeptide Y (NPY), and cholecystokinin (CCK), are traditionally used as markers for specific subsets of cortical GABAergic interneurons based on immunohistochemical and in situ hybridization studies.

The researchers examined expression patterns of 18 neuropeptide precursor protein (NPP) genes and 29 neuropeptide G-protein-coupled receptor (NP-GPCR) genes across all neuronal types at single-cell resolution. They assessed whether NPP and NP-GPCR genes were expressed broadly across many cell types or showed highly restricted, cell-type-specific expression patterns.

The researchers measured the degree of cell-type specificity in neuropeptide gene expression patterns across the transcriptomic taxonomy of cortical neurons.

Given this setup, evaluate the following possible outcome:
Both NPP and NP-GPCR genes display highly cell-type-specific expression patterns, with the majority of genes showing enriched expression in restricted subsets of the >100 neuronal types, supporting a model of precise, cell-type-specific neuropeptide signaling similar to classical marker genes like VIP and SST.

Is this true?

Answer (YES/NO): NO